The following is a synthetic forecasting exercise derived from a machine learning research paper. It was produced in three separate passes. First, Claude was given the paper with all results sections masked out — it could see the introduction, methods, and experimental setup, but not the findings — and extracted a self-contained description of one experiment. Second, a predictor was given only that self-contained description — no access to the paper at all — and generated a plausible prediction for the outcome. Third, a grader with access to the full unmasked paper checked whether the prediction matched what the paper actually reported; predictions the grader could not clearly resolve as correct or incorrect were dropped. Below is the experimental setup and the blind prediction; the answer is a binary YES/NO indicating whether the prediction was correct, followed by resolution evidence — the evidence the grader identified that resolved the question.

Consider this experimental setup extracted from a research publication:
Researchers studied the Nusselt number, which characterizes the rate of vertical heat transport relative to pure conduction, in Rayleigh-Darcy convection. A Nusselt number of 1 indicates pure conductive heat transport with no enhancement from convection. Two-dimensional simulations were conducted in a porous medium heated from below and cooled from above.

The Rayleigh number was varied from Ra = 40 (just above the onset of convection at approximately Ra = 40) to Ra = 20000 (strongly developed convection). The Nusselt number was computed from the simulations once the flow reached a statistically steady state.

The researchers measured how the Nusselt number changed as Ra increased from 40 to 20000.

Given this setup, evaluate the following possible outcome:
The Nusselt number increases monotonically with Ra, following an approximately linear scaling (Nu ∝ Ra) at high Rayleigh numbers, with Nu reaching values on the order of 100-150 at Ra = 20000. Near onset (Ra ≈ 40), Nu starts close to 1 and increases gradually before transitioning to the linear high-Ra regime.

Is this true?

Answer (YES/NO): YES